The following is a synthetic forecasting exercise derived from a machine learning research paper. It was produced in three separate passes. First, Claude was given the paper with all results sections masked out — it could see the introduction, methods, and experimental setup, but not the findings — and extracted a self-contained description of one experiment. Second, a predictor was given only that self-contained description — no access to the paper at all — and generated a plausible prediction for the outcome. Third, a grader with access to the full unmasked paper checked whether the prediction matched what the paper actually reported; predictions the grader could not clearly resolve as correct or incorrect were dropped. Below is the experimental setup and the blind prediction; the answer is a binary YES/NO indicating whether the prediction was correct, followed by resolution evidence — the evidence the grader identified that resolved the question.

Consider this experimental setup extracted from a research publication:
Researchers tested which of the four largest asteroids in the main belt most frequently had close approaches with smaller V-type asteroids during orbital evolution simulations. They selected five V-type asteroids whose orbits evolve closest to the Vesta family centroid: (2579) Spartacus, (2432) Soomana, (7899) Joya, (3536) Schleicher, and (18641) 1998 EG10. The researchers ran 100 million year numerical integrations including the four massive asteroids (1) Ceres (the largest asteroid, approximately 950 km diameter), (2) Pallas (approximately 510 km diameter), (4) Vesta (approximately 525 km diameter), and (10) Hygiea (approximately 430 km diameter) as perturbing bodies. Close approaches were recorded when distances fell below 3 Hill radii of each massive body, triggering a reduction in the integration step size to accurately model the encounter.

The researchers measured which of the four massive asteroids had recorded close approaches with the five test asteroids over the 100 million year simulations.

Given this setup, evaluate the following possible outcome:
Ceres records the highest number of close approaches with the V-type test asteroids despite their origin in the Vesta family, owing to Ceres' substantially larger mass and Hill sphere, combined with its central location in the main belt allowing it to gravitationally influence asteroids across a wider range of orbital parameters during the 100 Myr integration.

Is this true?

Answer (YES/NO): NO